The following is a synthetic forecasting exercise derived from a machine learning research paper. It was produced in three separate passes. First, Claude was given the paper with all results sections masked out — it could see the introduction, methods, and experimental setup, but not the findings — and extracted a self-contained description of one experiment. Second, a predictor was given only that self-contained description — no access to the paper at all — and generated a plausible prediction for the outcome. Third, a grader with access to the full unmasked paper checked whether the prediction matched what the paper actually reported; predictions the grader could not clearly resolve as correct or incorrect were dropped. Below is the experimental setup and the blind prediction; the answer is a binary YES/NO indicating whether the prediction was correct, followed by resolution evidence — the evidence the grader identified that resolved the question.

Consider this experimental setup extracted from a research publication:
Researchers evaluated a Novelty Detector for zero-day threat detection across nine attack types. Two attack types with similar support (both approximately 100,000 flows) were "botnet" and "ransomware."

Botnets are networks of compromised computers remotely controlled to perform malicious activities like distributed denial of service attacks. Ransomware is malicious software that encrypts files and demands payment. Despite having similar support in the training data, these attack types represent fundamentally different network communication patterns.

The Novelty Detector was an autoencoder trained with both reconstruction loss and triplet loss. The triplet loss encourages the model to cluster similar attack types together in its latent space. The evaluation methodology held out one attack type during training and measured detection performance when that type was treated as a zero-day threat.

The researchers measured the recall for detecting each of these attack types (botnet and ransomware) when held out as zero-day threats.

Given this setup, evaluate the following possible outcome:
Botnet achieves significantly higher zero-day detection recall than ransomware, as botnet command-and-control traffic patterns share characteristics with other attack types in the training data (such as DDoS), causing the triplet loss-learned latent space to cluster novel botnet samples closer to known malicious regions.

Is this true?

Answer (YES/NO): YES